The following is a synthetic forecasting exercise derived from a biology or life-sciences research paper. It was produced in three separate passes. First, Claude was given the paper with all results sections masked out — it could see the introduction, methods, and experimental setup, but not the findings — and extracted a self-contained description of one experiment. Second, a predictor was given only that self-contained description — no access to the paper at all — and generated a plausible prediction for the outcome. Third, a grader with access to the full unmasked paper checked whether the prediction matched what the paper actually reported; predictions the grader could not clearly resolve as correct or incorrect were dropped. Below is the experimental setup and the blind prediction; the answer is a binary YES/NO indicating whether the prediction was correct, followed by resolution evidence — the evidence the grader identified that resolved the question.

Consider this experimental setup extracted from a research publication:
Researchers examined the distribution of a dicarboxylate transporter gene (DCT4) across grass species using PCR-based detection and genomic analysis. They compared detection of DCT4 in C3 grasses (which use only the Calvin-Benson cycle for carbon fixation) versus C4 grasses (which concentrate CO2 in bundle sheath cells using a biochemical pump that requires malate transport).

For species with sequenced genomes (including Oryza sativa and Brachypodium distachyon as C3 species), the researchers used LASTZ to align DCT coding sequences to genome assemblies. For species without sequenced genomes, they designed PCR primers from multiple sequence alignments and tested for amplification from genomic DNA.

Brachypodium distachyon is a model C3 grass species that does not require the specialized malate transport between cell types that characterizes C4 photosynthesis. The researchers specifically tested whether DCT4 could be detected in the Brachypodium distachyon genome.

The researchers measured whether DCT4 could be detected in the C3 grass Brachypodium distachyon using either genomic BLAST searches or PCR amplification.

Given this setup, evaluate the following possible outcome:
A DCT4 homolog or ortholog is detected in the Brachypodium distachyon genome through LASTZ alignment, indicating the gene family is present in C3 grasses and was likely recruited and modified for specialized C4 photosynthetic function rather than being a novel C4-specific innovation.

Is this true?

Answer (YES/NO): NO